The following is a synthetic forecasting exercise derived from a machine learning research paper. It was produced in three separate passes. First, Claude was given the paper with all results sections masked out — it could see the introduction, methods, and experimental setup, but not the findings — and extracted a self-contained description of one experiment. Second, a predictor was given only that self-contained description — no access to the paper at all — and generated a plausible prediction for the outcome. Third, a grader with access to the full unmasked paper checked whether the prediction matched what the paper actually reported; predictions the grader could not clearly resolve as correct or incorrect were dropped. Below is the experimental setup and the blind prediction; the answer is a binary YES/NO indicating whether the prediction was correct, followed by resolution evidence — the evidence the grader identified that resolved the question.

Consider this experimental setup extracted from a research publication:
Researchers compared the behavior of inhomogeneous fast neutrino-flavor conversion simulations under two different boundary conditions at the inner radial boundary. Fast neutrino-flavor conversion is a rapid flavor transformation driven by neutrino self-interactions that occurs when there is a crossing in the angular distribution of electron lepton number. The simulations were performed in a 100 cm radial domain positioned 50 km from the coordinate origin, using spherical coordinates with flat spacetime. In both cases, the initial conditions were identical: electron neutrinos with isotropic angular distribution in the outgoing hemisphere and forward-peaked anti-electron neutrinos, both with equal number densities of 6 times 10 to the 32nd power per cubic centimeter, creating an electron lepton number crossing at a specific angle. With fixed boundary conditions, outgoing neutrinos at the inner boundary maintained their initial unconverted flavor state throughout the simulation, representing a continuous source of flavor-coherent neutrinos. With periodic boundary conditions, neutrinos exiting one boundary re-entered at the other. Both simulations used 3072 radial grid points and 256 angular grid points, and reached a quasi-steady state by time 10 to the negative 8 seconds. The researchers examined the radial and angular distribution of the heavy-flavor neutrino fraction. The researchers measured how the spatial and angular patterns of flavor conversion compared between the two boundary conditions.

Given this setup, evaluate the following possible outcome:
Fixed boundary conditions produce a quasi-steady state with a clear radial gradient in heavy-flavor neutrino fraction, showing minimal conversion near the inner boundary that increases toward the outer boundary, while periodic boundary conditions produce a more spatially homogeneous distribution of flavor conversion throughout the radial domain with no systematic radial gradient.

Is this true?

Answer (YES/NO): YES